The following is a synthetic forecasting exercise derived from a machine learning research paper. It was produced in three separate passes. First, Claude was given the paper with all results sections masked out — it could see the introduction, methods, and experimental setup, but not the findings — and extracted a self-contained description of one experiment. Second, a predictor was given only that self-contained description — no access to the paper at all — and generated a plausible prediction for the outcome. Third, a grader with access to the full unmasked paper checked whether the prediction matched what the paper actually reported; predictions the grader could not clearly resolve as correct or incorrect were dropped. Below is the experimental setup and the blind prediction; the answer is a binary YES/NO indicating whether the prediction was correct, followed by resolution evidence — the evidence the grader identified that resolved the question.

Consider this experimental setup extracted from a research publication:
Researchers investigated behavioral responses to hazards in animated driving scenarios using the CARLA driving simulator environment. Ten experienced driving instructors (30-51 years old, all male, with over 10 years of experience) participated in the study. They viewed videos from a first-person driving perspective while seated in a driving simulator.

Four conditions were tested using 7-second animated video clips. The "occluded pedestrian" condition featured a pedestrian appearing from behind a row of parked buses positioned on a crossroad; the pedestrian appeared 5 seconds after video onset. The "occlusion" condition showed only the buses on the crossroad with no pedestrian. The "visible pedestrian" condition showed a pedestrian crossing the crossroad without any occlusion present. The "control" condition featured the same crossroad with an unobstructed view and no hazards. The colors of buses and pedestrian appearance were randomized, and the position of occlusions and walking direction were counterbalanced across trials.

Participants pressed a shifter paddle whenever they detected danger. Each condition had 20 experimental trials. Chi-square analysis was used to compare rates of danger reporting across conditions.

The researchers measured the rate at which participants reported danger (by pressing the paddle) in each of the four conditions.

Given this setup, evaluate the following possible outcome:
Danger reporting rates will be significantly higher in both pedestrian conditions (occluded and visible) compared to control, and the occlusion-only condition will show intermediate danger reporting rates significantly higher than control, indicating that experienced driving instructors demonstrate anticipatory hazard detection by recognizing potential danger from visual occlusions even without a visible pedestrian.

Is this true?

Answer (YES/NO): NO